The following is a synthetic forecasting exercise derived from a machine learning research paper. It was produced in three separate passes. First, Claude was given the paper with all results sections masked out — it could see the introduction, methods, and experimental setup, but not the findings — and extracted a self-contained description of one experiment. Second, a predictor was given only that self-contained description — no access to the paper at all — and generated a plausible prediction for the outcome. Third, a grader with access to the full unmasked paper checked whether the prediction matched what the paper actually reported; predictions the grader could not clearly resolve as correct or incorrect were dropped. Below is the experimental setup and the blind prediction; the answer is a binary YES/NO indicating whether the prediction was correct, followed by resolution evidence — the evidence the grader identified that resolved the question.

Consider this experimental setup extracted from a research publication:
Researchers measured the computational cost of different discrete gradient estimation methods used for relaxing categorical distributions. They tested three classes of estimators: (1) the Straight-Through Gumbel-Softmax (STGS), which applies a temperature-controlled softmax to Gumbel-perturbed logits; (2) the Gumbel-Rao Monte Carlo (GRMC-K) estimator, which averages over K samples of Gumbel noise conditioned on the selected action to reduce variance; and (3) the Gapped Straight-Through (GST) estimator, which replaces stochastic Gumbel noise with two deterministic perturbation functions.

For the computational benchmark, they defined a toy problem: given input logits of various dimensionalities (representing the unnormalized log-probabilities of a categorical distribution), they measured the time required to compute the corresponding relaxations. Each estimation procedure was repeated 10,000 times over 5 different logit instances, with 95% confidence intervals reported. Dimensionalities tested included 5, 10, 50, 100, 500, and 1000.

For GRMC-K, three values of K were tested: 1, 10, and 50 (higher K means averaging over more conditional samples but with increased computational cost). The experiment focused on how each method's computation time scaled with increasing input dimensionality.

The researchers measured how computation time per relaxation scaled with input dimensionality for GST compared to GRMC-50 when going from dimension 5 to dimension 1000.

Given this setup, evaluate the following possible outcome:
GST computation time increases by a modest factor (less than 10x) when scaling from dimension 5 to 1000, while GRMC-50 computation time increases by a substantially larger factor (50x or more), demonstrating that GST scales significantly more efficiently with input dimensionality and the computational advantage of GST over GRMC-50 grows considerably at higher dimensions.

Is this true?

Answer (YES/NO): NO